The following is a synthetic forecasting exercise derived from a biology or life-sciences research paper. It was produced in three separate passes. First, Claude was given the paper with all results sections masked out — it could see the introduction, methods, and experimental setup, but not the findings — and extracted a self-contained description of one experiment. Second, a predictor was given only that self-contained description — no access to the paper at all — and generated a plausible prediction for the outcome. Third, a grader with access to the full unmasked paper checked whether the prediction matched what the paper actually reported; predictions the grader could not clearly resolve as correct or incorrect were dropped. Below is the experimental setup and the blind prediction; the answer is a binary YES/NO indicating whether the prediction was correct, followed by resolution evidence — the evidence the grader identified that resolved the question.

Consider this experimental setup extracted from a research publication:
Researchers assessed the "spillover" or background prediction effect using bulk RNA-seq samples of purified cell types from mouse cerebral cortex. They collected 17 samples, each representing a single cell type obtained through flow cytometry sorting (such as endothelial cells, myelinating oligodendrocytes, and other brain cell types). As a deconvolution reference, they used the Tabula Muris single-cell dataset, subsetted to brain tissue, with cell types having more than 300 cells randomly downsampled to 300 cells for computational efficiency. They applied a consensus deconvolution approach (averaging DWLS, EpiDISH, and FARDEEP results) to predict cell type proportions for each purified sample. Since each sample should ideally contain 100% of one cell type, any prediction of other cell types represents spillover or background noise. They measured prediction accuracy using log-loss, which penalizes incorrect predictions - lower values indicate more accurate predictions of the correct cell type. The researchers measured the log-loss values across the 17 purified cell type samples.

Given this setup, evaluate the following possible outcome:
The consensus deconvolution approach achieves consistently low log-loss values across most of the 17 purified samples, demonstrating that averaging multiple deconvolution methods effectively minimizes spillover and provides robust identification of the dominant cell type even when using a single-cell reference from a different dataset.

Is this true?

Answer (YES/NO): YES